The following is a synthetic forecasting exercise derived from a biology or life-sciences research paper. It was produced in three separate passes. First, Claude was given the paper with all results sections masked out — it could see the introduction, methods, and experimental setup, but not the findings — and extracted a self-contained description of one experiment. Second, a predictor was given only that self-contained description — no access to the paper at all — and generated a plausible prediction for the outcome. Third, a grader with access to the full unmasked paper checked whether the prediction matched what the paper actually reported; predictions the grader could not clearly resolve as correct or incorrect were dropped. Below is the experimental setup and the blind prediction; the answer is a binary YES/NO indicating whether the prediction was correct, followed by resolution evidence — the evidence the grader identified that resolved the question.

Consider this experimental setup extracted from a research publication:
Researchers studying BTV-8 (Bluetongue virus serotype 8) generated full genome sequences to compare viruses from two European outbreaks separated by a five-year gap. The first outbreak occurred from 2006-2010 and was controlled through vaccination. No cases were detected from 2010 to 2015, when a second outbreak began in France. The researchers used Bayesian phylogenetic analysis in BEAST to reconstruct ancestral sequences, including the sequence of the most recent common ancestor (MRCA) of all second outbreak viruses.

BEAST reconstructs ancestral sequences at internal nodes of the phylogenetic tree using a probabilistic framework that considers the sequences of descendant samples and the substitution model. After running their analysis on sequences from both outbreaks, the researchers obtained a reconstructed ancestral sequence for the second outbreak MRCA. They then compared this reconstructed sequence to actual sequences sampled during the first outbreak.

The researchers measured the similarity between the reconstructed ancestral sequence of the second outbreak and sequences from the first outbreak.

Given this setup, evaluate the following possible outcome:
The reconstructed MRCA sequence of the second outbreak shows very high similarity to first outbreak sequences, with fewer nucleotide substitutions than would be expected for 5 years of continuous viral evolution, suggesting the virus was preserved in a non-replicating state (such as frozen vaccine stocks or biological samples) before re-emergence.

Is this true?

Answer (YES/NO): YES